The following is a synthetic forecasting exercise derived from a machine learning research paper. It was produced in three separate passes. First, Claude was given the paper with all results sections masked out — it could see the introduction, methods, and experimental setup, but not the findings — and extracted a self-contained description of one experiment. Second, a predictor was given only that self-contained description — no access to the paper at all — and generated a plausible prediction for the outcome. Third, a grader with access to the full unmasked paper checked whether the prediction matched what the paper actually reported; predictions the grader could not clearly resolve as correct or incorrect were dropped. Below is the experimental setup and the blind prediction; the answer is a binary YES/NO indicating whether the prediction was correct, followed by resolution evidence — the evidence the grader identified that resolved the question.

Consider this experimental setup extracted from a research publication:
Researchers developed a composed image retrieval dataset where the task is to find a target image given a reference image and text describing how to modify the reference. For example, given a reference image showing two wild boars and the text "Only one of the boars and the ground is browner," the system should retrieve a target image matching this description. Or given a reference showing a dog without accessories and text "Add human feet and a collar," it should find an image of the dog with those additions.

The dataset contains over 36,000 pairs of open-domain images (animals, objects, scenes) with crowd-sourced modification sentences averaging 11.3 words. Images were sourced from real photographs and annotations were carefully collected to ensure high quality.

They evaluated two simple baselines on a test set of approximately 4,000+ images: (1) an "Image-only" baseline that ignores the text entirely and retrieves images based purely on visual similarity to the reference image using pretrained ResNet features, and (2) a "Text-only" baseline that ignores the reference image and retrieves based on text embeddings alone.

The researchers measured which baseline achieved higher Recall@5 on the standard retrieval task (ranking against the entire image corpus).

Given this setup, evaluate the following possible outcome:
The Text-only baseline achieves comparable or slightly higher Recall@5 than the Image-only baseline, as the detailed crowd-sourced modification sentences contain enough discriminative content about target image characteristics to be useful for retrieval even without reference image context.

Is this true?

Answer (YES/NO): NO